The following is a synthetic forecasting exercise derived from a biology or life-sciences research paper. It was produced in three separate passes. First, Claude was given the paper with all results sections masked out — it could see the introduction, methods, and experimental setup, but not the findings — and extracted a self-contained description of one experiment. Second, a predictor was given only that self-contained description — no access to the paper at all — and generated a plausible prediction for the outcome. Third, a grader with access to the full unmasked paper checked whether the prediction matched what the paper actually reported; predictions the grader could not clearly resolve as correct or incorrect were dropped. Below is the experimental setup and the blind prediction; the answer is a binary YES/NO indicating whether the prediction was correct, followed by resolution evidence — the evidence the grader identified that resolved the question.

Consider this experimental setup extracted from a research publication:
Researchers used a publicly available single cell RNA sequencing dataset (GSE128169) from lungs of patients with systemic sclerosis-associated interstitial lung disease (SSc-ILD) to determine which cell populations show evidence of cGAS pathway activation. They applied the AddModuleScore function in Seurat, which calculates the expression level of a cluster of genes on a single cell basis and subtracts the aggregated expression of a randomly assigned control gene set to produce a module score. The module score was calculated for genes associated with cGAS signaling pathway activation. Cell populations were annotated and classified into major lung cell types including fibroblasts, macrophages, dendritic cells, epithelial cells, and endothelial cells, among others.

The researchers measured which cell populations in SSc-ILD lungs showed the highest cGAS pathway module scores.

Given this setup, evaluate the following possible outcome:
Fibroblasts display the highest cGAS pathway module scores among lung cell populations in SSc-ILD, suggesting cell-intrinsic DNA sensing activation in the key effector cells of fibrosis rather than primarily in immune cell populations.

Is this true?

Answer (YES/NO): NO